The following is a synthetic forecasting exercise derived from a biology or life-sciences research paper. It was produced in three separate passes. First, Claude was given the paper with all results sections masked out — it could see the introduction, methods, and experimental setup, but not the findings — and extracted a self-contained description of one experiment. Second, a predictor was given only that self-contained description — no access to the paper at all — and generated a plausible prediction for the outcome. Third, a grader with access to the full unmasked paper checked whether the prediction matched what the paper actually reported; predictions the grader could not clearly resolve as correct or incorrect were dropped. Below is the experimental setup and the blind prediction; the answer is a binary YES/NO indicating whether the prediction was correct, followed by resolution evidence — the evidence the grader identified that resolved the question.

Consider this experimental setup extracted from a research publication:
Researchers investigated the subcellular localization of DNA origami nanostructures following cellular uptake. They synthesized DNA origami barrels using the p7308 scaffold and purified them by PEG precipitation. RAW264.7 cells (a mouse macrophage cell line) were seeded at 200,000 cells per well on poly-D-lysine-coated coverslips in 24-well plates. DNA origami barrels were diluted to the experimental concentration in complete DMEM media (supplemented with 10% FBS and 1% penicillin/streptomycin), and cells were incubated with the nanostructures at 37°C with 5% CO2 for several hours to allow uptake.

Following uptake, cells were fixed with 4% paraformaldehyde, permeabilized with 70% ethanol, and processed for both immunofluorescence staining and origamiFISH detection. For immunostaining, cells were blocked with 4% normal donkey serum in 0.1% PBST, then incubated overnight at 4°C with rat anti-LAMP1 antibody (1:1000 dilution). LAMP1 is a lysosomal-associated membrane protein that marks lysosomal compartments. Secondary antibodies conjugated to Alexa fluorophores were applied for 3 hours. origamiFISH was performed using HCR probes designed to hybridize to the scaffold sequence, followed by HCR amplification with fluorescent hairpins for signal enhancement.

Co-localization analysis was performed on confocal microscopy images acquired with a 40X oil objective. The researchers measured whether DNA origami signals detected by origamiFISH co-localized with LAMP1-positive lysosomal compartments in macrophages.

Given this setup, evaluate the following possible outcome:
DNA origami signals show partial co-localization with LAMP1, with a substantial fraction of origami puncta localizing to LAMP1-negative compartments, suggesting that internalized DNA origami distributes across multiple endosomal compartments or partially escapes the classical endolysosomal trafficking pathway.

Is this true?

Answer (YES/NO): NO